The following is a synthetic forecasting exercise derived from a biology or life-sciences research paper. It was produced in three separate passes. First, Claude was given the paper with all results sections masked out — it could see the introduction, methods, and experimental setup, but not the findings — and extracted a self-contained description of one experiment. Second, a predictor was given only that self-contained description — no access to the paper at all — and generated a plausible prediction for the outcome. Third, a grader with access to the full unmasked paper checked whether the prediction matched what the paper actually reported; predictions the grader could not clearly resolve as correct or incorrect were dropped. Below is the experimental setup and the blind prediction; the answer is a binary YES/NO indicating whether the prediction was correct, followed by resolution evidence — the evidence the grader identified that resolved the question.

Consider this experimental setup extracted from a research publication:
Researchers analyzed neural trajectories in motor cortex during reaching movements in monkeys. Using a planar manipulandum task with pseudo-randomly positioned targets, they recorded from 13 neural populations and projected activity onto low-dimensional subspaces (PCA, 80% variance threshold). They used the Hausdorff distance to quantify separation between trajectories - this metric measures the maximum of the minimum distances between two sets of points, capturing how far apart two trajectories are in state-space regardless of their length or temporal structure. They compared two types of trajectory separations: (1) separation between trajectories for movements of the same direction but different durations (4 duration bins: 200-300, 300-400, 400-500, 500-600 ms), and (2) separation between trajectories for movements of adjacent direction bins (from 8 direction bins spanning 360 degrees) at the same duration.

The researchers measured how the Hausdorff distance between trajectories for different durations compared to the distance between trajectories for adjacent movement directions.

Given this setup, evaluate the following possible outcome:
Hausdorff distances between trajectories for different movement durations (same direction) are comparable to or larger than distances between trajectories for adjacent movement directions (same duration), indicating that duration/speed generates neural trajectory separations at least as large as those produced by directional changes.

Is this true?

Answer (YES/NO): NO